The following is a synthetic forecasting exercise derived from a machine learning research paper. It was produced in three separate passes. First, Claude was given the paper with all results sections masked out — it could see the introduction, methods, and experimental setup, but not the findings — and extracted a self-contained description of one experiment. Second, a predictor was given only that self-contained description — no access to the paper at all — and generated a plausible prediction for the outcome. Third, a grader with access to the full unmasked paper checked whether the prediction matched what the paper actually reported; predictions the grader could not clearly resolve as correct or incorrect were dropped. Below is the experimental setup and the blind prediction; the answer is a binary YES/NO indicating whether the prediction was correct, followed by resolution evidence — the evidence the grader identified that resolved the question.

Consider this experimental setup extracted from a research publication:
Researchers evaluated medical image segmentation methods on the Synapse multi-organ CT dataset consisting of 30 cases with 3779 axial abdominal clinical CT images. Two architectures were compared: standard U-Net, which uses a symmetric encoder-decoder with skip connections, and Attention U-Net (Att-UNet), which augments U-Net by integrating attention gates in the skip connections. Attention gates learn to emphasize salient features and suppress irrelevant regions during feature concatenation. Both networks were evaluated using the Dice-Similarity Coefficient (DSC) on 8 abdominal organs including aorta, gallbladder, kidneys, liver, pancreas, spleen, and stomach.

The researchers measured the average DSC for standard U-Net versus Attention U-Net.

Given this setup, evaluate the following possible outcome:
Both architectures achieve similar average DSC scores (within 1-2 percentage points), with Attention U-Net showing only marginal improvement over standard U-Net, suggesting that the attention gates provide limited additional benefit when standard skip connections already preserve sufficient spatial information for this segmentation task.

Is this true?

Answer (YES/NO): YES